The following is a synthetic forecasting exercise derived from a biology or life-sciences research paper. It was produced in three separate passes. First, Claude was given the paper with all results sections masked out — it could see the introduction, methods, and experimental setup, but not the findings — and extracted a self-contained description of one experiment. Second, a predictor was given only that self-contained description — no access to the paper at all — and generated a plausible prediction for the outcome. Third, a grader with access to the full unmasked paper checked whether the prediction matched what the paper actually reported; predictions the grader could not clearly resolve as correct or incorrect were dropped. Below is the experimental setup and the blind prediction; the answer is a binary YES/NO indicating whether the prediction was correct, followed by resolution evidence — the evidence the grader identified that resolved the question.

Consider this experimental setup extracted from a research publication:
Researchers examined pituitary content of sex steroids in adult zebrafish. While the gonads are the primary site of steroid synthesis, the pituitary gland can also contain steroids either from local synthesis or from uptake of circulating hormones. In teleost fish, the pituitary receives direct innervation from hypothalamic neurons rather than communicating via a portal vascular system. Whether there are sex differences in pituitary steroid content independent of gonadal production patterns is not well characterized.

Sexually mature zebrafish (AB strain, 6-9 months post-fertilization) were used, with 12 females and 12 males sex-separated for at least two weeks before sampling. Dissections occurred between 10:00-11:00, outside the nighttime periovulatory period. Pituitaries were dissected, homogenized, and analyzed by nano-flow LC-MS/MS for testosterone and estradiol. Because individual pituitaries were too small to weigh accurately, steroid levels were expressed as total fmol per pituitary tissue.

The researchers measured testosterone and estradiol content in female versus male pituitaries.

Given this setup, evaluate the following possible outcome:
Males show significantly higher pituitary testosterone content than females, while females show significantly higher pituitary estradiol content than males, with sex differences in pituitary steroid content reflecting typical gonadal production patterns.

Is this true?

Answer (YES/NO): NO